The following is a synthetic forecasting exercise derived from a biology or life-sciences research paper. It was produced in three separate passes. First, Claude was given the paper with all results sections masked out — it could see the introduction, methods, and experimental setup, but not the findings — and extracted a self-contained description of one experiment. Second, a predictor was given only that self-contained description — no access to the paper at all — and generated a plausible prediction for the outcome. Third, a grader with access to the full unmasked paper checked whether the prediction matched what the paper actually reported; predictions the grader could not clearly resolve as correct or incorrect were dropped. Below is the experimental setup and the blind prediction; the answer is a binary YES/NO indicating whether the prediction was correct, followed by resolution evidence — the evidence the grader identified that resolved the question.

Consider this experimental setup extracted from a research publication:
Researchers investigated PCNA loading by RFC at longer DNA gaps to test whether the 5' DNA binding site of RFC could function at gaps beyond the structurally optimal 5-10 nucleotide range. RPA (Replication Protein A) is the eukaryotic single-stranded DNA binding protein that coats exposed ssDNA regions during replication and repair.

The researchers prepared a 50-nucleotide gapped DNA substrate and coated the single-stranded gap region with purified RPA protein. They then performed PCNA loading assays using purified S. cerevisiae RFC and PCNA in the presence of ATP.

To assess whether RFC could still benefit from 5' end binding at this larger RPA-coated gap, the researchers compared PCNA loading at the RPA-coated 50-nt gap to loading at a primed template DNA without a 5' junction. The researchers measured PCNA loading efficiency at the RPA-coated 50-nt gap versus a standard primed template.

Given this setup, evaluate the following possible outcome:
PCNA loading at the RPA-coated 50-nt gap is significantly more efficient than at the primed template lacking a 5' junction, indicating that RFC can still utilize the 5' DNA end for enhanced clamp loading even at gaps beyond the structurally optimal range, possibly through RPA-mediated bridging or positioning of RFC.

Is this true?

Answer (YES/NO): NO